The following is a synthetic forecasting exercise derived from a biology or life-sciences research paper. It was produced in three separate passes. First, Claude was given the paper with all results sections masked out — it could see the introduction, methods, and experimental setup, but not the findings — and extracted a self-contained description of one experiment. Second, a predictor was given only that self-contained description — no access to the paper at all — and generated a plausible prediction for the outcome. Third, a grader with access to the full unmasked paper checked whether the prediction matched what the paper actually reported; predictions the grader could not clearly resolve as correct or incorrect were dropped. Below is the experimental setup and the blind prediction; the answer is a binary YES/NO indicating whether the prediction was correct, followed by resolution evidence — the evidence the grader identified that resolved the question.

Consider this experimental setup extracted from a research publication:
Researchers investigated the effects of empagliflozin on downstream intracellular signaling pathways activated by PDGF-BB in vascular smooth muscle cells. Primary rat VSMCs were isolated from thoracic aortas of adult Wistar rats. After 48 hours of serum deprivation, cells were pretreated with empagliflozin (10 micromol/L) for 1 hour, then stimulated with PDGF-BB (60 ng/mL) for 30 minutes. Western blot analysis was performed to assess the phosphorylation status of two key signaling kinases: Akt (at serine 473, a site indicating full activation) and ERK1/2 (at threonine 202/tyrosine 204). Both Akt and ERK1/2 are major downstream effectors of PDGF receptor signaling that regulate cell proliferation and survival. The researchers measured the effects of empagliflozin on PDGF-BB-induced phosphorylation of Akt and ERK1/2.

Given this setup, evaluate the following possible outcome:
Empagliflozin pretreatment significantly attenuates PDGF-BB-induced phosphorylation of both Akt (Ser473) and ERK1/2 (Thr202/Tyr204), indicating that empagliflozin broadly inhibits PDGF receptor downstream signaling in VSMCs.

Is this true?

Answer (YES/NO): YES